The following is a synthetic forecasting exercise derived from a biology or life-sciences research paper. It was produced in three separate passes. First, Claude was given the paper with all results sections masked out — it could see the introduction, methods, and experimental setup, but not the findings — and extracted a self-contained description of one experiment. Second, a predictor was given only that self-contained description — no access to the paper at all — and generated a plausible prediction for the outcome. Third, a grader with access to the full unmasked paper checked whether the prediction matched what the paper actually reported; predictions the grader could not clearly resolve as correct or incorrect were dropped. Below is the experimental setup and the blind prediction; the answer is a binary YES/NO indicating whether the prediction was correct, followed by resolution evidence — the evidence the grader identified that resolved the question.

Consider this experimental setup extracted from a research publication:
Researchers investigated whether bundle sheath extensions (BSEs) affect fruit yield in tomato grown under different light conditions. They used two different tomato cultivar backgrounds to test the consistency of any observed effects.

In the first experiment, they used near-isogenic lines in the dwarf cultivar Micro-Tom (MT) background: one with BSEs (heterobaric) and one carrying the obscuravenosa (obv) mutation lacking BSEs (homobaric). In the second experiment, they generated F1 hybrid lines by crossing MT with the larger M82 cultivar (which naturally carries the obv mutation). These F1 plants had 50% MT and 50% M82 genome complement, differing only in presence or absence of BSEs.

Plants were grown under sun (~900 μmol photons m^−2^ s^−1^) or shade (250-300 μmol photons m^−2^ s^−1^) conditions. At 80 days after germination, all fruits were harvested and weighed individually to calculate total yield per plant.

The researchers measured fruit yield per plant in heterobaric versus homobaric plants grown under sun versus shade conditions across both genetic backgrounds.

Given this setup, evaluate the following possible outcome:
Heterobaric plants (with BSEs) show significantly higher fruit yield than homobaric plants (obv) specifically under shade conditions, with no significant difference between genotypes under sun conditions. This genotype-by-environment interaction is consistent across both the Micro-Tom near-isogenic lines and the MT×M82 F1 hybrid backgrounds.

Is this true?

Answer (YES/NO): NO